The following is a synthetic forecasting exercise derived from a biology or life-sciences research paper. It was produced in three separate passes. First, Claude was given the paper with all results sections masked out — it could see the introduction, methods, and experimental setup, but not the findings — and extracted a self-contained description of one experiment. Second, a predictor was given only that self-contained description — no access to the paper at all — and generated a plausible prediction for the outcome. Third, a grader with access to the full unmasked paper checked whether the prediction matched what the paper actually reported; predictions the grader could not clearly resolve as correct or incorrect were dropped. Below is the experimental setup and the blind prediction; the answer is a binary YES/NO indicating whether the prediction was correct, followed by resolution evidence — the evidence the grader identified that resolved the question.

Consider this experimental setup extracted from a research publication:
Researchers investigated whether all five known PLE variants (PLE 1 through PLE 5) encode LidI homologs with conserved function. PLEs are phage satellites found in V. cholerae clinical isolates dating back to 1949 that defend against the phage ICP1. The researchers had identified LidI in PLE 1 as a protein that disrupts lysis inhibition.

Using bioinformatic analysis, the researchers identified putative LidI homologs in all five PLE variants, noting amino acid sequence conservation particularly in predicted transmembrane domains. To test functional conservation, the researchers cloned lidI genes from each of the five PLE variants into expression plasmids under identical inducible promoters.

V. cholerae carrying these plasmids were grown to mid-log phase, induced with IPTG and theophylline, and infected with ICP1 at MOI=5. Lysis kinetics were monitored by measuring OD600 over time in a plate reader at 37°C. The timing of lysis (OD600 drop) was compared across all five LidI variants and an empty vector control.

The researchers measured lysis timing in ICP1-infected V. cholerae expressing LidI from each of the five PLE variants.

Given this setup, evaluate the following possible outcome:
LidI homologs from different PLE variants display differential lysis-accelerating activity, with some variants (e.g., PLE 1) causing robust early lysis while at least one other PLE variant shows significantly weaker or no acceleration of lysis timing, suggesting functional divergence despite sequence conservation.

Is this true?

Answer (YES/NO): NO